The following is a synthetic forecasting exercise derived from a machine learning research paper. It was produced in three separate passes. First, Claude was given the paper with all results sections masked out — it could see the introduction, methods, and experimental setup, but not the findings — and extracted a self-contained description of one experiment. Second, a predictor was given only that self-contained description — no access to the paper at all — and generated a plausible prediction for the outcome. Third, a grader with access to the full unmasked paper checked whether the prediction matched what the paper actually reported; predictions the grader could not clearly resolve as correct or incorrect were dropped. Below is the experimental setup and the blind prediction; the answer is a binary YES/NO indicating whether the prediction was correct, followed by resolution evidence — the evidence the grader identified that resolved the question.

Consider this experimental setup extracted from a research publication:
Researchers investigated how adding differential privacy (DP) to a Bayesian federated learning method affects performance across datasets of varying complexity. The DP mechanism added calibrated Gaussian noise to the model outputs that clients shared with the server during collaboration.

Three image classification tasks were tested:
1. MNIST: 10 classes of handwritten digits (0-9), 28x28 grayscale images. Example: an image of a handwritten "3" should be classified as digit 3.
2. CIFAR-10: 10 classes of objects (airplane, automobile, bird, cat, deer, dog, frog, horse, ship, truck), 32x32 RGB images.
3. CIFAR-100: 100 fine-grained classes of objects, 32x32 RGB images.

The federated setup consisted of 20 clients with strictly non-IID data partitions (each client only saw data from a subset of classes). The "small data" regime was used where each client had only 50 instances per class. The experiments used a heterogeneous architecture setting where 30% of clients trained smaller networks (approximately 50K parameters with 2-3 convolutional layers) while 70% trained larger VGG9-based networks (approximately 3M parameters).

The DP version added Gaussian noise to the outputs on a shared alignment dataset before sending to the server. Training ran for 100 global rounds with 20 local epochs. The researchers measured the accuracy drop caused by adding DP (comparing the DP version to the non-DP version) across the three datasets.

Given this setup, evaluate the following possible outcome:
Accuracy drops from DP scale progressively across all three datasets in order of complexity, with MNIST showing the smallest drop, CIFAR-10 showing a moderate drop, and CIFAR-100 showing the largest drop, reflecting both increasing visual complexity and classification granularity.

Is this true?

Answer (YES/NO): NO